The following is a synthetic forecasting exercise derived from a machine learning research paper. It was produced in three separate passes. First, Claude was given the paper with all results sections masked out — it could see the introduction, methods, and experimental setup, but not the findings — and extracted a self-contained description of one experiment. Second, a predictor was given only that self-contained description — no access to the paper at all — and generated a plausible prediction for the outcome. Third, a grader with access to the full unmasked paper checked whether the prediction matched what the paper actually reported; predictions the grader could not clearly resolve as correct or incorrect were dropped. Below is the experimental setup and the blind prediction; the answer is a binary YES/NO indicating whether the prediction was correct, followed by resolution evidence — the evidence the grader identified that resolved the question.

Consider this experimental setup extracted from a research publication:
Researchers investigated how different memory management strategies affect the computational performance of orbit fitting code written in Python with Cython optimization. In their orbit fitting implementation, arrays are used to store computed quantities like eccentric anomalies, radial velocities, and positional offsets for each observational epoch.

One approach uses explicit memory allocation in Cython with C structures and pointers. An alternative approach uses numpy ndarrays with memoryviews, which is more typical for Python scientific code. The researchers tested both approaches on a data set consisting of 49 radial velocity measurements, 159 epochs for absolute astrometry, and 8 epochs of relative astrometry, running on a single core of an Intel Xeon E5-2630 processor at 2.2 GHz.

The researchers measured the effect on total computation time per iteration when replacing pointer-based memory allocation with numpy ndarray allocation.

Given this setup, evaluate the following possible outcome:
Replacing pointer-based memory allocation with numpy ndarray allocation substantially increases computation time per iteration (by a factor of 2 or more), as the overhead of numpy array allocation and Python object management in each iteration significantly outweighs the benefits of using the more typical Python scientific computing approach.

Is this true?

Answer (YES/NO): YES